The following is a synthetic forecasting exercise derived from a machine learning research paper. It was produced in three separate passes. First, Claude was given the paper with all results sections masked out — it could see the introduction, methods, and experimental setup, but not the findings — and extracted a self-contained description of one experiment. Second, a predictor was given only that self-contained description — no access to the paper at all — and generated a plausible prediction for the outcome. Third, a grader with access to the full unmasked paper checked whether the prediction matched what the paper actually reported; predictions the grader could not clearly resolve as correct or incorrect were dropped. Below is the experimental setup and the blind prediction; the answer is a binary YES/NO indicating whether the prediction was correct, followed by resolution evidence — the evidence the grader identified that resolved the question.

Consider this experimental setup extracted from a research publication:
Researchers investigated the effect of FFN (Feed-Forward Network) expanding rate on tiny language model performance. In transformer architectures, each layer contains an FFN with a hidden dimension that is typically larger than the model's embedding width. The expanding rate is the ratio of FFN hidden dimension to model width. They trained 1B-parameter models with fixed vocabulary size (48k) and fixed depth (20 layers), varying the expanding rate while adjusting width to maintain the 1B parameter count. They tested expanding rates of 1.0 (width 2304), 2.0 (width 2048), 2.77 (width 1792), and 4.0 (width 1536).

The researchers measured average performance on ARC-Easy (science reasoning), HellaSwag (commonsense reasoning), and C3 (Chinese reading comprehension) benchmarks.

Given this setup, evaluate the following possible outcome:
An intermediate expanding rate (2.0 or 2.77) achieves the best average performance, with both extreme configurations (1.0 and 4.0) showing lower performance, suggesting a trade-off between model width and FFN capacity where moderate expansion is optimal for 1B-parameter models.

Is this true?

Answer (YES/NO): YES